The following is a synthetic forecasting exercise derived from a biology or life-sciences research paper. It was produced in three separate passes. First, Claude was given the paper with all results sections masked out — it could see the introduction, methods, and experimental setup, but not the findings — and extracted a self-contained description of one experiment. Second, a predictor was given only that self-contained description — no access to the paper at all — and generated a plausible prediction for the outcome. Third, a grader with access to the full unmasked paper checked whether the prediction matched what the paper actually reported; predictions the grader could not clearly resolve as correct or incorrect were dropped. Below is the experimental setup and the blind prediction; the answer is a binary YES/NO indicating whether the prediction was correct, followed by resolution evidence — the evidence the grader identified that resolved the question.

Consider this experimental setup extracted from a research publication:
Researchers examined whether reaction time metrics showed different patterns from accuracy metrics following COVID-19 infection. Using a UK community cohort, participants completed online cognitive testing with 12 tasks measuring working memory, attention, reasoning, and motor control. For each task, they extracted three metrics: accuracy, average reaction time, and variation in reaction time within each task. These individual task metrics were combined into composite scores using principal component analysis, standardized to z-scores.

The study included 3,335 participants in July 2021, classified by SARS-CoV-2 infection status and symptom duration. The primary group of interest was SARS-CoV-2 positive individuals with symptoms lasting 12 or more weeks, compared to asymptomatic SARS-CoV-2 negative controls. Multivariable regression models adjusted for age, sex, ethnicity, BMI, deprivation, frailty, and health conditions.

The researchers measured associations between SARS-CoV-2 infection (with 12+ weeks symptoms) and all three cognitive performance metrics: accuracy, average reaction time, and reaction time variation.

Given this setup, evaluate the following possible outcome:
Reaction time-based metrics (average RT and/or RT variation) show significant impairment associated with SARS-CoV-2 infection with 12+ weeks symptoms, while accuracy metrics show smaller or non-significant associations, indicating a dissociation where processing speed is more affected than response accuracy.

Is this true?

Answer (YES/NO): NO